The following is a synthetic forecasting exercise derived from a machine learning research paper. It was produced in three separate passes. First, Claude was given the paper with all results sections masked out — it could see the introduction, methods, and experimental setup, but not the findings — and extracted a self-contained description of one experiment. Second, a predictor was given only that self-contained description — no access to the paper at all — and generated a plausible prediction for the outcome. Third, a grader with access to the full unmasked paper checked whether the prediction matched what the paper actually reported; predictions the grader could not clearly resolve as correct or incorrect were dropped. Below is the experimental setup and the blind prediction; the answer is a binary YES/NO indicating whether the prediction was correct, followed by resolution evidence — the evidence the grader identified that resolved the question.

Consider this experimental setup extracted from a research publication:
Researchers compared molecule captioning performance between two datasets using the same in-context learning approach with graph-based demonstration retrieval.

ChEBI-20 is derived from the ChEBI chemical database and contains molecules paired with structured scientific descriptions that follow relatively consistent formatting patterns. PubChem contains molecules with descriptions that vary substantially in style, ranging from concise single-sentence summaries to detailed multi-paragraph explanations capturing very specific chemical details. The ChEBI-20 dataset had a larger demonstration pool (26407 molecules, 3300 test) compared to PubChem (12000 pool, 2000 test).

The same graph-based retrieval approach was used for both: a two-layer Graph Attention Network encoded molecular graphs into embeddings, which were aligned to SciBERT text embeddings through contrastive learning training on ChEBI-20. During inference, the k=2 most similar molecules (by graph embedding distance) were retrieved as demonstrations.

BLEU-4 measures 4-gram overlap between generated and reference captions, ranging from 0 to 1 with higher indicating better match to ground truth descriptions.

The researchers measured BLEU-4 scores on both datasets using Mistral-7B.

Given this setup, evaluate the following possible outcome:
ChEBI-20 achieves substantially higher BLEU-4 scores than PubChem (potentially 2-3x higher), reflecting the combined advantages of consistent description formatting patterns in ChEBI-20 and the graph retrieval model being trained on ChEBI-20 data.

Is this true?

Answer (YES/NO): NO